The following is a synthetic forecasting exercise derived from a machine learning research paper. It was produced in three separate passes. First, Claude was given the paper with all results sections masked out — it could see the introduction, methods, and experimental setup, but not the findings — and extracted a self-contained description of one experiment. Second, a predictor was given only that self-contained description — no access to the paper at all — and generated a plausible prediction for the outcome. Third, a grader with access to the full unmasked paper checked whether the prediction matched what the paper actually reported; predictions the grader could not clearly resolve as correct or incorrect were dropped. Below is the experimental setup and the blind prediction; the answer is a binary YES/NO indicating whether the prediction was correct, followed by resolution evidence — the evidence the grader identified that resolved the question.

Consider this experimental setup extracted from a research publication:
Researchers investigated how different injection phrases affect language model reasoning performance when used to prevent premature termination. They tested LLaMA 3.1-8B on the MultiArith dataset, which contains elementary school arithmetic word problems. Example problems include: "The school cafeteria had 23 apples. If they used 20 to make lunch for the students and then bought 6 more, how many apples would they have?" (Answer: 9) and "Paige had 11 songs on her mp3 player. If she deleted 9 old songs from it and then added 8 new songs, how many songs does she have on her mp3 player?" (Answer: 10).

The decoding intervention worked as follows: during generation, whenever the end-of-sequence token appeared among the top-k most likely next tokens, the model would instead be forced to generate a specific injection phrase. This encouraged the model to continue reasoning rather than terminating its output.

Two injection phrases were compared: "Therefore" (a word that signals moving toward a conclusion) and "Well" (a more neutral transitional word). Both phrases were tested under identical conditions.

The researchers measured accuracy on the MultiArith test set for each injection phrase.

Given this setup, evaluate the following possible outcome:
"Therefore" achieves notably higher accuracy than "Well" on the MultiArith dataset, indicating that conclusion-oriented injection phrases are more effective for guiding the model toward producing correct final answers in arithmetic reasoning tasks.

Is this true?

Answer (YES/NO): NO